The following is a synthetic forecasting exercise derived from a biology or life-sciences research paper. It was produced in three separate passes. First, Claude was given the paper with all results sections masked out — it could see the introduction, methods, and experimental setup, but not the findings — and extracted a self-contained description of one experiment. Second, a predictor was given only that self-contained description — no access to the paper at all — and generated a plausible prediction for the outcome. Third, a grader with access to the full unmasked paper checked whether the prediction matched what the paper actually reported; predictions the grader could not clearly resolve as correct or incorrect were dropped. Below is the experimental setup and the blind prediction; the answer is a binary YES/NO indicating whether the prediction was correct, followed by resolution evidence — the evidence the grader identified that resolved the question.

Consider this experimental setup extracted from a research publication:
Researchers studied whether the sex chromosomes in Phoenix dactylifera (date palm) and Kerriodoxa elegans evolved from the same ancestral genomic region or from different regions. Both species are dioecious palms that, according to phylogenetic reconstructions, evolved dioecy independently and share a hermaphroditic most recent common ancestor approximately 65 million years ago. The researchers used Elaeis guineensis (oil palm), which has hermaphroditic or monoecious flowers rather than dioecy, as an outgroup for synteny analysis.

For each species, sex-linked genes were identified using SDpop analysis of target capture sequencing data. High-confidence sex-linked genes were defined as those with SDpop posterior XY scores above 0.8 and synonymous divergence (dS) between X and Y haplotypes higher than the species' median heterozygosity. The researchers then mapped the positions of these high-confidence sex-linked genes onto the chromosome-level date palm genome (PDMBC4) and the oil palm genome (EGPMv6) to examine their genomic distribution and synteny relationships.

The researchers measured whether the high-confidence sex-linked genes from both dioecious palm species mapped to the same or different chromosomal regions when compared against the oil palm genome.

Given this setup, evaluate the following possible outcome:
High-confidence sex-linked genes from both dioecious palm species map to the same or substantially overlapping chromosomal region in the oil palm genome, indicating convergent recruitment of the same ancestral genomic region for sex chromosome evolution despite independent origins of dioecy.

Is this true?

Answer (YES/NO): YES